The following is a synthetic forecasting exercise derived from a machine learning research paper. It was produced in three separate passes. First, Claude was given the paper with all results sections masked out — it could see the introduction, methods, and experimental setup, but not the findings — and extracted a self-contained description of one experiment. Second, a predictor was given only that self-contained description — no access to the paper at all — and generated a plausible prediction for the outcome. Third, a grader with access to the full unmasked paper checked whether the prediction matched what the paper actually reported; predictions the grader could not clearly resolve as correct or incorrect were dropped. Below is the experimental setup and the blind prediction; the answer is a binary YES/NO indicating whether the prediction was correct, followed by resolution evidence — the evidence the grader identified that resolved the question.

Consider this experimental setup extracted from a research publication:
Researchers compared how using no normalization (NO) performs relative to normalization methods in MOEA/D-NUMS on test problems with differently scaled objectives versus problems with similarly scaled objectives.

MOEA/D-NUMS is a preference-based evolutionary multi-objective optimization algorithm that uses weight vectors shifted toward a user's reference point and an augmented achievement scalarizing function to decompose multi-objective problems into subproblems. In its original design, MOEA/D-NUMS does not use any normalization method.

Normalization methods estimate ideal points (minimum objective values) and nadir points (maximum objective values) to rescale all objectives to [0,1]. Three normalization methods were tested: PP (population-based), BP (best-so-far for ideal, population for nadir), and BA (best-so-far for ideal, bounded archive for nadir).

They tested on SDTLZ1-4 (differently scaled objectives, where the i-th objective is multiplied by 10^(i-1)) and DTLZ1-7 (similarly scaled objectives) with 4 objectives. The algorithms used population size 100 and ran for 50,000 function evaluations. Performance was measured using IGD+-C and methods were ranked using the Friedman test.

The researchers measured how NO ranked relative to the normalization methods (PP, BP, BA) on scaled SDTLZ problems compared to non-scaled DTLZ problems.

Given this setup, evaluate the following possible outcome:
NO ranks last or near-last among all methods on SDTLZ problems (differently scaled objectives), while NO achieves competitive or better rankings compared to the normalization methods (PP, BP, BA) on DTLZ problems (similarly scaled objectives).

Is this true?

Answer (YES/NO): NO